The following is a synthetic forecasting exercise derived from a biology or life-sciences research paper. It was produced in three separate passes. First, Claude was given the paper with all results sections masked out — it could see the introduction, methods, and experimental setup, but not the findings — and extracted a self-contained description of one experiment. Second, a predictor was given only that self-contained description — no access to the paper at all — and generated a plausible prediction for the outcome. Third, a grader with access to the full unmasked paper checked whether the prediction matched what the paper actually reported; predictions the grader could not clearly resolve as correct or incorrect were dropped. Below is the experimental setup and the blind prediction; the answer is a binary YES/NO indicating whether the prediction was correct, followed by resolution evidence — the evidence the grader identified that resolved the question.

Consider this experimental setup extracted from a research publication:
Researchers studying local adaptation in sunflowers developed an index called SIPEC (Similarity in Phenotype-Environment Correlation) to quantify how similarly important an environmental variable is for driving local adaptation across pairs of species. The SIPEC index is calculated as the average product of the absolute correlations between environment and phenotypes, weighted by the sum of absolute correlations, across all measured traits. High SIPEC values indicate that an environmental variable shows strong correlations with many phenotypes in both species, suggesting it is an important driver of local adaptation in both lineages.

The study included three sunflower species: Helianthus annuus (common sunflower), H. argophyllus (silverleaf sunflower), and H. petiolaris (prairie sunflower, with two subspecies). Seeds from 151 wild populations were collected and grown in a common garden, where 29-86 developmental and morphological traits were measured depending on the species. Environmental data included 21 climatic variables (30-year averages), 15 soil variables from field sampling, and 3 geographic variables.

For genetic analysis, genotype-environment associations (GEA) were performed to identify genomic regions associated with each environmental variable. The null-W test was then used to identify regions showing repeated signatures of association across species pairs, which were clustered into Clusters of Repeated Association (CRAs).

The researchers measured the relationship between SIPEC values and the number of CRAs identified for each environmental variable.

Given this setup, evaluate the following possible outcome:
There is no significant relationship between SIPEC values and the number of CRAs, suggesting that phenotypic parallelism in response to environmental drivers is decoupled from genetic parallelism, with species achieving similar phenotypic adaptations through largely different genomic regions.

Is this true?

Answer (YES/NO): NO